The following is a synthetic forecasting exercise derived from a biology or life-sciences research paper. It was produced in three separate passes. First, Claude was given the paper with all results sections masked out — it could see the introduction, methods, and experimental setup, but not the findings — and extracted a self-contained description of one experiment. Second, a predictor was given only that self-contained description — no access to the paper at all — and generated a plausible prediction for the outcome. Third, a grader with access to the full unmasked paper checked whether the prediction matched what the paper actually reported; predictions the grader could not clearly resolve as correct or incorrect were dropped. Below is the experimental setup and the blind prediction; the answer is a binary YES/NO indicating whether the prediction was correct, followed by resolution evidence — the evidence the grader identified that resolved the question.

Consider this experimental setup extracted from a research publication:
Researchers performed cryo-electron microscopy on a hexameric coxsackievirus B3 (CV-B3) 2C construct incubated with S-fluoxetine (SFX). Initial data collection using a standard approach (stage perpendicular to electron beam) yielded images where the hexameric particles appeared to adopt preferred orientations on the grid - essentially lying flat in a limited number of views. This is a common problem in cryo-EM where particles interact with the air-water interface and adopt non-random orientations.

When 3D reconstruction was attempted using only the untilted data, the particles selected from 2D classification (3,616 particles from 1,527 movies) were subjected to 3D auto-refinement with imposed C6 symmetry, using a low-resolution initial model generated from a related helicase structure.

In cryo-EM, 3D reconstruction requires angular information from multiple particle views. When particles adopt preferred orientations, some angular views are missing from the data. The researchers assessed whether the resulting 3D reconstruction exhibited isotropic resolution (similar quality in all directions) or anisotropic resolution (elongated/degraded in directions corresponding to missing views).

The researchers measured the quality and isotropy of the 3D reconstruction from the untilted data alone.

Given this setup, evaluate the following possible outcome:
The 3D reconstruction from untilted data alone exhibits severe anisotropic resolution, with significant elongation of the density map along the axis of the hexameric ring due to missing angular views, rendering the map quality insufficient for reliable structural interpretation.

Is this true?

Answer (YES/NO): YES